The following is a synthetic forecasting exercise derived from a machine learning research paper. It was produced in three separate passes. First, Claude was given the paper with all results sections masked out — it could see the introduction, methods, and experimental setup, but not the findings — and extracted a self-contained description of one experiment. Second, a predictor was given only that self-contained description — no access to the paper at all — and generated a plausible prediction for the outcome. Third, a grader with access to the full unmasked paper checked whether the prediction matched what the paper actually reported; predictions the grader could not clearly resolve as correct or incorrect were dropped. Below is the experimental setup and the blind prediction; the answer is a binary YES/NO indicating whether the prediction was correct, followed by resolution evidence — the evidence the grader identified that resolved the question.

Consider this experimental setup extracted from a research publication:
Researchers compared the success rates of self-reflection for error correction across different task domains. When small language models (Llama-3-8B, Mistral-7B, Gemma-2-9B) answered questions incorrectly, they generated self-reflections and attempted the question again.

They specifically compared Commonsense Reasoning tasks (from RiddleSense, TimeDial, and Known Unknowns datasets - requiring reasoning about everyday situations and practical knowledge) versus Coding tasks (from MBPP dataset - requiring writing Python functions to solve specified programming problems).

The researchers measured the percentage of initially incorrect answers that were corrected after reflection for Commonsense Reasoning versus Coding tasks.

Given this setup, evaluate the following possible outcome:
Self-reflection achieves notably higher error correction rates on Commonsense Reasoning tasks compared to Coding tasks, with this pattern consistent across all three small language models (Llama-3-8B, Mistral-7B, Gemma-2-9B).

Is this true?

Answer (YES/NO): NO